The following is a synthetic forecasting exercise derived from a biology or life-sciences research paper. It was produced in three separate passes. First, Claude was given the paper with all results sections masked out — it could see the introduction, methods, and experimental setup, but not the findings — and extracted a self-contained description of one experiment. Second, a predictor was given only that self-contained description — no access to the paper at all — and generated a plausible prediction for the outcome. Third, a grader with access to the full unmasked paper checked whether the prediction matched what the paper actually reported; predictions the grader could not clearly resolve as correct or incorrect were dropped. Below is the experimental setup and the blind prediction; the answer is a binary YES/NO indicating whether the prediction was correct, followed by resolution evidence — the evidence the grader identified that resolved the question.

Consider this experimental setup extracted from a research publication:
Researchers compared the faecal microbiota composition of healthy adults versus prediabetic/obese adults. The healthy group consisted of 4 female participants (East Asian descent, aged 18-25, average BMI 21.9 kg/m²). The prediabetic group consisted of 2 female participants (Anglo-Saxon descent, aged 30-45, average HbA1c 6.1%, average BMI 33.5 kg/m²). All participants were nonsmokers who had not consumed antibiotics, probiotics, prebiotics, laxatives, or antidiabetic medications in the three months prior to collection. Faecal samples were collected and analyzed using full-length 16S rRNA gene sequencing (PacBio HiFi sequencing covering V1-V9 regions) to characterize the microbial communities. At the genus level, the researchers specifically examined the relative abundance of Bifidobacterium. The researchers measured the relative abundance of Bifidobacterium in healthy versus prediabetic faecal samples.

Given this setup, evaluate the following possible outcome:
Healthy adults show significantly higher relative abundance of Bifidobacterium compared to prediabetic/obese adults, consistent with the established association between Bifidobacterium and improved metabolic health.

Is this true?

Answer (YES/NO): YES